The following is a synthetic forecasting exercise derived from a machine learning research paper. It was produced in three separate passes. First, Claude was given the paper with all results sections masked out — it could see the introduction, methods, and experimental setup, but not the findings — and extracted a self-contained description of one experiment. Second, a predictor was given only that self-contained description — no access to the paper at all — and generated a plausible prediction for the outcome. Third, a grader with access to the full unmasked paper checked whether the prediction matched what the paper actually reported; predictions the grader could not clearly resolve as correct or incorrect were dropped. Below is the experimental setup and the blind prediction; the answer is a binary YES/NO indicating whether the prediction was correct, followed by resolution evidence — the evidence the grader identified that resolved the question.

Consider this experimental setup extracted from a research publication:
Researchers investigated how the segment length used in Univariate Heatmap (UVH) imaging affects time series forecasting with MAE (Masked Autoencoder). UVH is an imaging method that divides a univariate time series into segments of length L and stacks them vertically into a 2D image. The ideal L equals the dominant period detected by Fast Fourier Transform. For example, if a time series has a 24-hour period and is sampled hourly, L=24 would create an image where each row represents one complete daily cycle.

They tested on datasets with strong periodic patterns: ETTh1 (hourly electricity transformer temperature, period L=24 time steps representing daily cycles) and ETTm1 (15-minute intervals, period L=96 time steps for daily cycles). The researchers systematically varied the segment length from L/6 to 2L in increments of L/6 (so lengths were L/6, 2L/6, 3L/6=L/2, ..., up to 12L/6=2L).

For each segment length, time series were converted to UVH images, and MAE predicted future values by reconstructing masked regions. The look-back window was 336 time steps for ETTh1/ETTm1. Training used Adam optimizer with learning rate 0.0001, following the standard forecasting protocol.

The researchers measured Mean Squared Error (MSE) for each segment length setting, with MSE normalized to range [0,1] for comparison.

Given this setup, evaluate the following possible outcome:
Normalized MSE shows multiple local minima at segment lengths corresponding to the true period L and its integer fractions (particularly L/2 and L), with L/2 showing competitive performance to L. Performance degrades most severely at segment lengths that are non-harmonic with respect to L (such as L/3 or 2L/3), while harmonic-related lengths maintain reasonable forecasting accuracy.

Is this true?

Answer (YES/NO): NO